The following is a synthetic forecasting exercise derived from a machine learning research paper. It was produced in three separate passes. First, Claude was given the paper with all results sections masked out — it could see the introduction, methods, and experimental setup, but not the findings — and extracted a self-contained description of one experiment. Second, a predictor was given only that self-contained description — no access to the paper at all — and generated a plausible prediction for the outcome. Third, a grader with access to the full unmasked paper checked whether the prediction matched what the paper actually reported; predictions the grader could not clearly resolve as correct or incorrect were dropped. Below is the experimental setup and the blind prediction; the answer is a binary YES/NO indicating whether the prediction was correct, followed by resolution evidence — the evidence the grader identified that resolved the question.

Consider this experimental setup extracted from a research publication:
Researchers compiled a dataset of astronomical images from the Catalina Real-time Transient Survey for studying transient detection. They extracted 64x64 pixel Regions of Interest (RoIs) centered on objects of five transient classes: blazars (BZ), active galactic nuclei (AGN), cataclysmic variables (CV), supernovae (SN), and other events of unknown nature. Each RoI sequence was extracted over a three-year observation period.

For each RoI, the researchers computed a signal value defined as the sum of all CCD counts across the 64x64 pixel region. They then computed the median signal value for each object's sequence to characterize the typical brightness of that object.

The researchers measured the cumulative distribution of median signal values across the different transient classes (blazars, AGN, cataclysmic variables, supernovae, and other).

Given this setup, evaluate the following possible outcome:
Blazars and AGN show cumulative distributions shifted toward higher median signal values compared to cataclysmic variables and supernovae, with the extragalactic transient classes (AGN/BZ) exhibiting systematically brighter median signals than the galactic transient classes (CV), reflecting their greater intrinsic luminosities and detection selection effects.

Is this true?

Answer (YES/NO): NO